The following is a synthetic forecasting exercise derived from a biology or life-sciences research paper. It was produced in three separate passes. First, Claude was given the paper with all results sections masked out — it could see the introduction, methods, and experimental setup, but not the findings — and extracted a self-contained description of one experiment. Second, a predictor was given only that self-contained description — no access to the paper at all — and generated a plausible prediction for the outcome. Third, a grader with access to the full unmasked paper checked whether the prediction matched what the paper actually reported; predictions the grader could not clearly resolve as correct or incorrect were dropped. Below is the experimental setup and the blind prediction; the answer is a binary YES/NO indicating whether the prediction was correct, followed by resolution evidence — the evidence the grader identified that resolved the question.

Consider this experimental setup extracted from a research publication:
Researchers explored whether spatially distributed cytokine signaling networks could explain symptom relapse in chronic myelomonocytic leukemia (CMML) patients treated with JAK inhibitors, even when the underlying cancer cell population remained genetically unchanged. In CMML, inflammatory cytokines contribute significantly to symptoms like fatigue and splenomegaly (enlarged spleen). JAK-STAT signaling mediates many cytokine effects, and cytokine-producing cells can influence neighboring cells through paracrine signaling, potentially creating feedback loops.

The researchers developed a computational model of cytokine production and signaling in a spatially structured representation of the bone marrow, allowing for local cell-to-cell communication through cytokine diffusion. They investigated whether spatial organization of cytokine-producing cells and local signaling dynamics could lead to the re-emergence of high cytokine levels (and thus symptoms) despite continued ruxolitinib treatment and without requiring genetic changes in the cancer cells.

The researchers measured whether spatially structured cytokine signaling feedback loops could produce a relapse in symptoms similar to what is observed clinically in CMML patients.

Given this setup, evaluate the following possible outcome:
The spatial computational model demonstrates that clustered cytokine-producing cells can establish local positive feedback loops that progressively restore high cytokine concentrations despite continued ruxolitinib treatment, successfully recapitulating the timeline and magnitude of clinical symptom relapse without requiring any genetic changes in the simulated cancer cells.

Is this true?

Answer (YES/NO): NO